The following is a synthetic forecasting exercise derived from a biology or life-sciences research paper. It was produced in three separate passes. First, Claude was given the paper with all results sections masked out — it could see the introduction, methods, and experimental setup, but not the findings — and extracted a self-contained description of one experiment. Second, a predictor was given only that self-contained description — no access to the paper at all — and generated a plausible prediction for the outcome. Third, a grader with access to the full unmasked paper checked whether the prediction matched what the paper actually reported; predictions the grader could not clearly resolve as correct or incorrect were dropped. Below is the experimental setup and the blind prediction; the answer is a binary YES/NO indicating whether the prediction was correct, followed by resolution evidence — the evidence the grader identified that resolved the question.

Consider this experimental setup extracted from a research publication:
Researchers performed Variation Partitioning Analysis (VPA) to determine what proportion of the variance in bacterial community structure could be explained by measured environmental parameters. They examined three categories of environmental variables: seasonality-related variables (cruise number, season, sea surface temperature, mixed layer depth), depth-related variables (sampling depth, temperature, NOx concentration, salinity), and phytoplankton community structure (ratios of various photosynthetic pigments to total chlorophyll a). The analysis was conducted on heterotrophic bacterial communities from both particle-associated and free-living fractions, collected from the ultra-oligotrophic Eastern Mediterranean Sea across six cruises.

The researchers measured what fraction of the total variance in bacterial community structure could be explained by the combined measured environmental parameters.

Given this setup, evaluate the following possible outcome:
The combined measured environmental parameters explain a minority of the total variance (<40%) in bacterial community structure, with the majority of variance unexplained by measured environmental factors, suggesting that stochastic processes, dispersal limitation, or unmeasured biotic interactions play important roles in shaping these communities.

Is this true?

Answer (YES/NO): NO